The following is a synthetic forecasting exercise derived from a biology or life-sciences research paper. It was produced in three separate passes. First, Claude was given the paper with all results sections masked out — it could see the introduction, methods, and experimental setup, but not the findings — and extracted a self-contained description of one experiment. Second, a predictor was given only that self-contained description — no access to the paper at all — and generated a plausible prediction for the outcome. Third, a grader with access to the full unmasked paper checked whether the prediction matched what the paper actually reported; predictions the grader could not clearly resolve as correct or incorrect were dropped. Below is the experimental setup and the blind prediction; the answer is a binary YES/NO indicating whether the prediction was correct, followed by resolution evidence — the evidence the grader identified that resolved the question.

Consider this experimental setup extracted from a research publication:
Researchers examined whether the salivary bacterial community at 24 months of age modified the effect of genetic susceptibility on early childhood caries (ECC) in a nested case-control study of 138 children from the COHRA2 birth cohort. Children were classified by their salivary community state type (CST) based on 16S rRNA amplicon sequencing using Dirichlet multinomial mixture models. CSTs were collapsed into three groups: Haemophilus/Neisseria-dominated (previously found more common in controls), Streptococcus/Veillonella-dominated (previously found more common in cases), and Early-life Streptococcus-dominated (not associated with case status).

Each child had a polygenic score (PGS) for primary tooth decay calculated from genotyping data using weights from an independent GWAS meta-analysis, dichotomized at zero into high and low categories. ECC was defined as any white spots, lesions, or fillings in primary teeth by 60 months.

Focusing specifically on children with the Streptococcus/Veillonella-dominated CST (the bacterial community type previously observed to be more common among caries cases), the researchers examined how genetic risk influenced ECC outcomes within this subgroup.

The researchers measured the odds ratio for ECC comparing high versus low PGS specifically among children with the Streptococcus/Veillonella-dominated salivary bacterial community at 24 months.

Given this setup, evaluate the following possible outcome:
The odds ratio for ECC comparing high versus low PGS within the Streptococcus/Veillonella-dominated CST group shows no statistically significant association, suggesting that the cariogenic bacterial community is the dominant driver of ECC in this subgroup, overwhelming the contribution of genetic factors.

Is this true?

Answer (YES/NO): YES